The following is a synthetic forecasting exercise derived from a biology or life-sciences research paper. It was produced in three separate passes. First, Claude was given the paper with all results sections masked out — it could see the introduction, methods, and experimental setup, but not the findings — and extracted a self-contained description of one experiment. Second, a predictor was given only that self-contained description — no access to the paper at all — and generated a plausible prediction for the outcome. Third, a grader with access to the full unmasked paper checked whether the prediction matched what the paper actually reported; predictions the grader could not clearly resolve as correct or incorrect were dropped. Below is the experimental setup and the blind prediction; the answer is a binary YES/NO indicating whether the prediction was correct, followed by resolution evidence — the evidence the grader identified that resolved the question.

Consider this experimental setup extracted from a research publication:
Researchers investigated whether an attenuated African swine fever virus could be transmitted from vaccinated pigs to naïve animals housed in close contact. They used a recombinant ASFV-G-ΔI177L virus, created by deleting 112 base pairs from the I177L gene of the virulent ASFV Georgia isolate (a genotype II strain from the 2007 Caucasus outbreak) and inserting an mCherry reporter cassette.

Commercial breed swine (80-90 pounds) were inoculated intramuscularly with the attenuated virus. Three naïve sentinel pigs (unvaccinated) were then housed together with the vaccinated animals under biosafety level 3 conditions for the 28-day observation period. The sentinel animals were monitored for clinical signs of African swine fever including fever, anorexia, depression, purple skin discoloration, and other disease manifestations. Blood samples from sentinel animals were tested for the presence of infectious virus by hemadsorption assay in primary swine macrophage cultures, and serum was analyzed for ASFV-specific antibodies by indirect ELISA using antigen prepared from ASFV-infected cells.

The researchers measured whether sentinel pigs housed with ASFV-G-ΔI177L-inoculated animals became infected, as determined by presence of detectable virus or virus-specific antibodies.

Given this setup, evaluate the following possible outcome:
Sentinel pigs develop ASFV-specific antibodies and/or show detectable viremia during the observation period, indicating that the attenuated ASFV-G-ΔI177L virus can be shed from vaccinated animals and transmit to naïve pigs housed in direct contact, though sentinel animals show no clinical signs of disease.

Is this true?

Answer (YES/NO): NO